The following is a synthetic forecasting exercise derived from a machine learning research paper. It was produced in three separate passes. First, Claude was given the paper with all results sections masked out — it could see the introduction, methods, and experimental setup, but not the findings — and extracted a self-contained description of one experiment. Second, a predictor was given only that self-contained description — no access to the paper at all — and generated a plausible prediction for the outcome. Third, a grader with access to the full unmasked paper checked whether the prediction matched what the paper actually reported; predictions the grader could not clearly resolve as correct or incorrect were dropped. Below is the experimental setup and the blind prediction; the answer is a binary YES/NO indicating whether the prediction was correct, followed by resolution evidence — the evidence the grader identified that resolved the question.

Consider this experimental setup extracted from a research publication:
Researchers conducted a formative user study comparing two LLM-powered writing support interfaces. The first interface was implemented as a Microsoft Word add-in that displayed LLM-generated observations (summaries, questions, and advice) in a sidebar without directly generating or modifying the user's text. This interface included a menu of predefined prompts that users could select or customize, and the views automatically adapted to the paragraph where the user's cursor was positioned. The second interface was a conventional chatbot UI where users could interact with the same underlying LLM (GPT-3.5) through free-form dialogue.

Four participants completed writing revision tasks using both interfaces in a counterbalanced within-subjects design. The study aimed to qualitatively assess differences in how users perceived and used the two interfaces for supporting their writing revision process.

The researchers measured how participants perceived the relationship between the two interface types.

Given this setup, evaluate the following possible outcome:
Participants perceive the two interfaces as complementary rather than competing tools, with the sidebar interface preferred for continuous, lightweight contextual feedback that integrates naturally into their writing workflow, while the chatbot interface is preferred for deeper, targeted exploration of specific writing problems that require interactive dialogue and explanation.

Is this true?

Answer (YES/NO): YES